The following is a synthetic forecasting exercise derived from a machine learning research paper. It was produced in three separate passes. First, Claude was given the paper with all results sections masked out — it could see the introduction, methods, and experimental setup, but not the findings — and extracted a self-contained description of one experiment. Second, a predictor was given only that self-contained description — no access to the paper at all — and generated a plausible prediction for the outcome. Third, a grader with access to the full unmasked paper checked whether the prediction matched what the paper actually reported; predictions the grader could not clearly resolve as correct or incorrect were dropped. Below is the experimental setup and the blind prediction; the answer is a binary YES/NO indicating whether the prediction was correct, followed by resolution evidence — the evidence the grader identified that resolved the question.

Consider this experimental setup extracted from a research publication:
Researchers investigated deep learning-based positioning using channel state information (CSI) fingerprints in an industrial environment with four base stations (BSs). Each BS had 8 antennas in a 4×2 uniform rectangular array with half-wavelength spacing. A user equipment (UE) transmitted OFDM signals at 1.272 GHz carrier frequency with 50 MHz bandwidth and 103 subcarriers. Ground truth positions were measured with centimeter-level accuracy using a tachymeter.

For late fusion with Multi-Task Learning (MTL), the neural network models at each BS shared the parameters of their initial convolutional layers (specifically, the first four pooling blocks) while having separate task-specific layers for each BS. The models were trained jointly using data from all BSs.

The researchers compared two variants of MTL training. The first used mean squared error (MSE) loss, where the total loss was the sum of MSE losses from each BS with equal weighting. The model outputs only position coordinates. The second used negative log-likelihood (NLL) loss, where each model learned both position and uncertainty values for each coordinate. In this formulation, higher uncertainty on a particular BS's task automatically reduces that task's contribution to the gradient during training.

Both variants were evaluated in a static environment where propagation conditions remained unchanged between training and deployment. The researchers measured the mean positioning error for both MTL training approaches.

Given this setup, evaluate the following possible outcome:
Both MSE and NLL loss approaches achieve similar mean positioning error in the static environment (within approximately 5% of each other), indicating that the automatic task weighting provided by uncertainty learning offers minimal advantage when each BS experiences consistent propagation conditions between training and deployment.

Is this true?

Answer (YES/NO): NO